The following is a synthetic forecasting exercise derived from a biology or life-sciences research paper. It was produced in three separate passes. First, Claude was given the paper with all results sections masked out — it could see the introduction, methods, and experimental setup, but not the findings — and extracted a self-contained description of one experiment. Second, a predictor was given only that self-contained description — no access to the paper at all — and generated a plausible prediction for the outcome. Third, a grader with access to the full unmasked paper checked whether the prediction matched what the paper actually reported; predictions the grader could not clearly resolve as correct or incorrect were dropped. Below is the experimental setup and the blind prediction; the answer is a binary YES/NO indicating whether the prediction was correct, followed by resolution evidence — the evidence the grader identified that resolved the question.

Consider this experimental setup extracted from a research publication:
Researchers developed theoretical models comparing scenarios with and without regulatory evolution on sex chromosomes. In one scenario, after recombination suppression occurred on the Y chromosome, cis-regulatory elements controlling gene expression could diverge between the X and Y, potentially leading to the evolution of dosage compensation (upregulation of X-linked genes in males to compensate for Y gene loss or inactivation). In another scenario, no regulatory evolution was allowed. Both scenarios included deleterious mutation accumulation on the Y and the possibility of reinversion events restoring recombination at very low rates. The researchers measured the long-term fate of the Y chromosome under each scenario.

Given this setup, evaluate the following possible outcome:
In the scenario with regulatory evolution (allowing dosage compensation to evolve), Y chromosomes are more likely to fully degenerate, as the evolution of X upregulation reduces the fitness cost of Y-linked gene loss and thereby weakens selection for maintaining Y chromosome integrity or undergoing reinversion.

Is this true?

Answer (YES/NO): YES